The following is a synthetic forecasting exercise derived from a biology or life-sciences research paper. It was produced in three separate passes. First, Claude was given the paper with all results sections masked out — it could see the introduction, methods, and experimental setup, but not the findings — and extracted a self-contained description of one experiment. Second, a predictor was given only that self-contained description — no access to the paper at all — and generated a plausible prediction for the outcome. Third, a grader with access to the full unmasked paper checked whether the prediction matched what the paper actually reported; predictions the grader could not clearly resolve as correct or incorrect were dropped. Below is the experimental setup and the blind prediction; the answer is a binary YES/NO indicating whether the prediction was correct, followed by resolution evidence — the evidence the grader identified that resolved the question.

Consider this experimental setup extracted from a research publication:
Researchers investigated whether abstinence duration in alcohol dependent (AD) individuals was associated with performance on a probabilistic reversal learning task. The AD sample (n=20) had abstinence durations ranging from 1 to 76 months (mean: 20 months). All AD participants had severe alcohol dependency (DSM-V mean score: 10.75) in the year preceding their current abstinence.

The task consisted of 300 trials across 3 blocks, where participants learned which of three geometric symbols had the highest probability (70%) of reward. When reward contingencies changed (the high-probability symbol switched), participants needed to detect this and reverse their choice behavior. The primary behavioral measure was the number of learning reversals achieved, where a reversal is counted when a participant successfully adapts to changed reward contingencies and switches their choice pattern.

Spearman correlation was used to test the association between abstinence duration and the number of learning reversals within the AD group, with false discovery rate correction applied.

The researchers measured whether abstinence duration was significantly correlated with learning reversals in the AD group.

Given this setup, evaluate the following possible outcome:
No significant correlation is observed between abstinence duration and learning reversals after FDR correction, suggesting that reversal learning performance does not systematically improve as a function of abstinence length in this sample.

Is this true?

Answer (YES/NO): NO